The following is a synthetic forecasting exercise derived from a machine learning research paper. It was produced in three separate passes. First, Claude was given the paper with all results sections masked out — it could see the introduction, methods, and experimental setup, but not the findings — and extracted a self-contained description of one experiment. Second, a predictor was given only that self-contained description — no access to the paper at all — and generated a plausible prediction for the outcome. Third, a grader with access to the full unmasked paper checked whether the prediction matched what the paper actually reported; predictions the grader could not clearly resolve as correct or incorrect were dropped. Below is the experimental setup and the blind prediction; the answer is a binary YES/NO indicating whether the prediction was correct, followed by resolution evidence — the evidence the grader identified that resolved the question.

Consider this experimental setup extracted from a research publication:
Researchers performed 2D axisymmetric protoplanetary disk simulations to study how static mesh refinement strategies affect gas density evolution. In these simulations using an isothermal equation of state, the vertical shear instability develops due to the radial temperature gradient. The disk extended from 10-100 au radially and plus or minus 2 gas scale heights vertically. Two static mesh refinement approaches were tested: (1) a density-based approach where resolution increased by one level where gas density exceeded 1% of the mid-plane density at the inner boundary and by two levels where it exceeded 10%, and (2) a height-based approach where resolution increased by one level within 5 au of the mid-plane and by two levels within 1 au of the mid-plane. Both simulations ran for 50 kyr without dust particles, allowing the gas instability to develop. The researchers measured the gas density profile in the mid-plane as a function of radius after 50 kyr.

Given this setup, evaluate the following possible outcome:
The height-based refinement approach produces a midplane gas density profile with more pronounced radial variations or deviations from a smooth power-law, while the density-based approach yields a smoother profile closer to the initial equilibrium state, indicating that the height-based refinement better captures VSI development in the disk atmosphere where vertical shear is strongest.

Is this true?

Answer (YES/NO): NO